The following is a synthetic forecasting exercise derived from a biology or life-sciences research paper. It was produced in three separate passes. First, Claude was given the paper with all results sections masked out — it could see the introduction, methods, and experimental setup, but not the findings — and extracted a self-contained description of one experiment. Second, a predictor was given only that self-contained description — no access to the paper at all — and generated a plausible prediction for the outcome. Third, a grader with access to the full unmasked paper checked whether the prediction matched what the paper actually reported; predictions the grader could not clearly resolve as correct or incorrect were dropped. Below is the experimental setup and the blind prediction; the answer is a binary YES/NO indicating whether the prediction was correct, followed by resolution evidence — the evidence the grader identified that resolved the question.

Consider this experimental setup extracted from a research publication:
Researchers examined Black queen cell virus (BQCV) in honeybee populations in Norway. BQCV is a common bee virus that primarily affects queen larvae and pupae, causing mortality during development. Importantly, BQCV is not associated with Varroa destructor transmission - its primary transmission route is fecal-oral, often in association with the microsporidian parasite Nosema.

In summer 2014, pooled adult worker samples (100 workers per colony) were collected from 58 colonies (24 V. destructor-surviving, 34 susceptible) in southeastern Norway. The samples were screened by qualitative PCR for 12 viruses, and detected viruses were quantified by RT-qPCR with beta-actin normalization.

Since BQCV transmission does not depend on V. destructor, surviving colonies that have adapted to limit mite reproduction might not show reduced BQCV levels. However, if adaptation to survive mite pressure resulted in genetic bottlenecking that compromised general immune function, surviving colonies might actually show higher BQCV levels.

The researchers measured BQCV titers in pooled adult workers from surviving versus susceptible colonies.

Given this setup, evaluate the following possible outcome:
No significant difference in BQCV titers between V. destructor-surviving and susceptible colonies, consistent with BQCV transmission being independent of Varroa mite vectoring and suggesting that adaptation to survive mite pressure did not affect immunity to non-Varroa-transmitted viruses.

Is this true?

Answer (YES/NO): NO